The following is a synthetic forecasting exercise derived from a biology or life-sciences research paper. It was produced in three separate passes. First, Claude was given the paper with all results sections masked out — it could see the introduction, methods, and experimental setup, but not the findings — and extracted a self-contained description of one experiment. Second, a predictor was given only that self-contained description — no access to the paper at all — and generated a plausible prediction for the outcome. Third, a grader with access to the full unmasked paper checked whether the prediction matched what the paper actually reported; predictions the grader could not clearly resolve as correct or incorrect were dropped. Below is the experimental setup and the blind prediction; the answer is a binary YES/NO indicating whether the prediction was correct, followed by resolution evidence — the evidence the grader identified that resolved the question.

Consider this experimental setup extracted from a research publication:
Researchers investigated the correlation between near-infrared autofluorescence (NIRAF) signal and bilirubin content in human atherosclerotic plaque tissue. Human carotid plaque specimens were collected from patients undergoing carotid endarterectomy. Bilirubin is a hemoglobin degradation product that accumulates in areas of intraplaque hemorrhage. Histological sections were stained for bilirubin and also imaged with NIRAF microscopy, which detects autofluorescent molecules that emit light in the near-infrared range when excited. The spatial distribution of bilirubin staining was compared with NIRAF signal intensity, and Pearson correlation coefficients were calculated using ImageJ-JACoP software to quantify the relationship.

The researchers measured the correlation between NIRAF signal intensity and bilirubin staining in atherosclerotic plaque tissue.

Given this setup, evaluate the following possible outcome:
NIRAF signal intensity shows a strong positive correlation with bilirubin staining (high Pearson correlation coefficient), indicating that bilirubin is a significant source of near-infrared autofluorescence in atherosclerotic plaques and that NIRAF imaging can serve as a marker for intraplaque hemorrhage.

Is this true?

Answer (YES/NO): NO